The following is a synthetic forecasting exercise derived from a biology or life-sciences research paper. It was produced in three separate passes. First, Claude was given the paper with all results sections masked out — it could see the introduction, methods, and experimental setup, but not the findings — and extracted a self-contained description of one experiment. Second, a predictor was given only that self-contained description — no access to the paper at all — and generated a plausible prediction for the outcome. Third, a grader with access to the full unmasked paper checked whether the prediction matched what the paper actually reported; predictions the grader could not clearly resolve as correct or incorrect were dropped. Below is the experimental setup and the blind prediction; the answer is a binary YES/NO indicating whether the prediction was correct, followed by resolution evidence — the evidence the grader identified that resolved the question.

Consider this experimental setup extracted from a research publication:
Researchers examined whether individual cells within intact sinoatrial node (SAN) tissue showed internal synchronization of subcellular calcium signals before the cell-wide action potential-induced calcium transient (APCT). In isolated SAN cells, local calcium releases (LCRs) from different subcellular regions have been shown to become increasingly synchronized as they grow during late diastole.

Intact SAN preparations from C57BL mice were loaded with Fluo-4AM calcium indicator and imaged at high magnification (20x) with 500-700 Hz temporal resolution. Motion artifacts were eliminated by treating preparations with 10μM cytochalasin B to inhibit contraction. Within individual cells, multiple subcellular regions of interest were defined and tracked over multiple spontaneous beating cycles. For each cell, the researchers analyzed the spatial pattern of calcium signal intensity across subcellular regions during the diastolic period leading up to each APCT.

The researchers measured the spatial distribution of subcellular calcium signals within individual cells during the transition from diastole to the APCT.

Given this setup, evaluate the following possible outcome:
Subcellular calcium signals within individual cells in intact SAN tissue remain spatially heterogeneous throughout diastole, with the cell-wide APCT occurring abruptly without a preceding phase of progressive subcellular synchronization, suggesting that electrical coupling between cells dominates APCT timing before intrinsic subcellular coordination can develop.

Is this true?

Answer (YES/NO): NO